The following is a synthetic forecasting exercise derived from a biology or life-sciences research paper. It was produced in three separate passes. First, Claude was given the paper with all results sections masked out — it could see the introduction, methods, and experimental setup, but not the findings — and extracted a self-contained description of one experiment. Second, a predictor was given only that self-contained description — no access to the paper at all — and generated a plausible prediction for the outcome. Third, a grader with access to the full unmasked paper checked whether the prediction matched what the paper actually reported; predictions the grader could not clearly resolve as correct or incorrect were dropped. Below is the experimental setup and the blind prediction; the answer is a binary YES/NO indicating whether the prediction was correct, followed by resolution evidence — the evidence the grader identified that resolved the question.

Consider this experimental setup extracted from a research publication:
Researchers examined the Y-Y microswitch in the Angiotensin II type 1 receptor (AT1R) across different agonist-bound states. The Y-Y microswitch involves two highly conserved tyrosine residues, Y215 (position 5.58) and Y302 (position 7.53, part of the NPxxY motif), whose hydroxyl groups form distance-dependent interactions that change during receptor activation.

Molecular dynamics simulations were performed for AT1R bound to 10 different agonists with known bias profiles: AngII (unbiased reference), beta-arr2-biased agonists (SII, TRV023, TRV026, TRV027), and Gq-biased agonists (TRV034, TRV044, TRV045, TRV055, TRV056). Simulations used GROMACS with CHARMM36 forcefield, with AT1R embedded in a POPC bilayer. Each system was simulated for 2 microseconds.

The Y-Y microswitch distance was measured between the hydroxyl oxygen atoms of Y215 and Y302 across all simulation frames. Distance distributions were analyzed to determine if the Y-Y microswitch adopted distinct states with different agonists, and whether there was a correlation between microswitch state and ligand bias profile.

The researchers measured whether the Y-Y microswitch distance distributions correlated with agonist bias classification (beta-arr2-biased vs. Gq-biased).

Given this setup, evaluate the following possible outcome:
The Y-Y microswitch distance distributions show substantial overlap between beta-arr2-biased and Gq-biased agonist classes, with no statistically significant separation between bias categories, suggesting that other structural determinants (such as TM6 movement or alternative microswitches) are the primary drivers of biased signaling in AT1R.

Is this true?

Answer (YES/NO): YES